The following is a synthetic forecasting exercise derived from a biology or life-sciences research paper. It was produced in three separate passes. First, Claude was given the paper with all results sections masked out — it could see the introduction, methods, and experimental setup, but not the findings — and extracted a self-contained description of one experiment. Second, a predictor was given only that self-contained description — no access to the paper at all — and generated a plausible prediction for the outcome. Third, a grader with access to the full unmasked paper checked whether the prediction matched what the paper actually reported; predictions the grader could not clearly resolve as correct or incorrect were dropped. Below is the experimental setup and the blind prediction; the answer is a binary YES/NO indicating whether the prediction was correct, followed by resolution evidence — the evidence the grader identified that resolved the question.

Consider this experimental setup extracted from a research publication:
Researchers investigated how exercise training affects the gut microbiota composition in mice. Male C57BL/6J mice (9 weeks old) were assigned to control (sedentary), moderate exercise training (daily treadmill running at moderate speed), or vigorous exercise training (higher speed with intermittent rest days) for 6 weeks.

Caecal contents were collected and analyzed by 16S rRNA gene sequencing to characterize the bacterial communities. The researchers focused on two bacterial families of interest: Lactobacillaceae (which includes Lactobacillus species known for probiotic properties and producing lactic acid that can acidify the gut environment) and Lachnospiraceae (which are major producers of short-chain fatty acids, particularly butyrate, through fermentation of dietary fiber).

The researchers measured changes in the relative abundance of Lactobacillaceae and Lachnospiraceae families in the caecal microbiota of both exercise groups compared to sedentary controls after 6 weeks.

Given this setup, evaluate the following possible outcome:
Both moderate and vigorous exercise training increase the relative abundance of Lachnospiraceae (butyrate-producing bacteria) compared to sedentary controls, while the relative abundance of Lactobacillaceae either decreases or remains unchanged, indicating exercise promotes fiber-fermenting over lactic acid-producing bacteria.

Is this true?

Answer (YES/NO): YES